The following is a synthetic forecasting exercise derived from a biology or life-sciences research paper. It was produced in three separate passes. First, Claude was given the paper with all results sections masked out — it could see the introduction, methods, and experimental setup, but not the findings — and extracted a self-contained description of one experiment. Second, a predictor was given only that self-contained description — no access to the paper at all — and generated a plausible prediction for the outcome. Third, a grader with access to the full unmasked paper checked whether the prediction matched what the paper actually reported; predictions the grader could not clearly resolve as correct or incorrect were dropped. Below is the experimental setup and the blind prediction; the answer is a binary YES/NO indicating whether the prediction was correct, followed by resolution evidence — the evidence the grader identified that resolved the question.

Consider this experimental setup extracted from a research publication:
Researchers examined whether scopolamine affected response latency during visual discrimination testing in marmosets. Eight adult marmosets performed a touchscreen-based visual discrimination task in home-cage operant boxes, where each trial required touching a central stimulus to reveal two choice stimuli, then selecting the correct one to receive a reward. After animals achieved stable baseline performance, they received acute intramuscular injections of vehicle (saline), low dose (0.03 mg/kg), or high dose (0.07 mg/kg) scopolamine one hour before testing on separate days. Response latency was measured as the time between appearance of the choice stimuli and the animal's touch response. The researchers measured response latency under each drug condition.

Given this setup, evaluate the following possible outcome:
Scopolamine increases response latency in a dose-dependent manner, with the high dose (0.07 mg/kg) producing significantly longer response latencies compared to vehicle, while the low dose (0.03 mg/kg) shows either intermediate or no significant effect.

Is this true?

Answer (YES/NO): NO